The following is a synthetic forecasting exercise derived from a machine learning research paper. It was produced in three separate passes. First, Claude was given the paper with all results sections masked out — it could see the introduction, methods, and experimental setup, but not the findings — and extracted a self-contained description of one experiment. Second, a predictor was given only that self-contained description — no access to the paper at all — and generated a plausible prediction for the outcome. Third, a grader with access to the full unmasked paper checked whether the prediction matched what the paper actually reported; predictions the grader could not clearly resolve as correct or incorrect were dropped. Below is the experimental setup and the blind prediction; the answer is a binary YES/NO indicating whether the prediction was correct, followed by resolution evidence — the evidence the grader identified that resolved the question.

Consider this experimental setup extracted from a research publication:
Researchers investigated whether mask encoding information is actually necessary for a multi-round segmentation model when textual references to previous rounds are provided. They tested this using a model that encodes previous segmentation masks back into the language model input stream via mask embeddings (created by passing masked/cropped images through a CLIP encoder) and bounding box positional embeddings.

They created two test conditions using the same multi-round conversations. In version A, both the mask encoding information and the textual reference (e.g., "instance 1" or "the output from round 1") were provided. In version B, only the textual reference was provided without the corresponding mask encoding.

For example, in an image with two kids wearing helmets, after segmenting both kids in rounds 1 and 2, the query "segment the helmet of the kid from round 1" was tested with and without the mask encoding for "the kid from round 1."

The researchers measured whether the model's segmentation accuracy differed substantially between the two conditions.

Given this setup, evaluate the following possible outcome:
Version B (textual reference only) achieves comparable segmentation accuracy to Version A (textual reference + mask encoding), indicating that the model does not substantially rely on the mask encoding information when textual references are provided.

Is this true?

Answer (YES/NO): NO